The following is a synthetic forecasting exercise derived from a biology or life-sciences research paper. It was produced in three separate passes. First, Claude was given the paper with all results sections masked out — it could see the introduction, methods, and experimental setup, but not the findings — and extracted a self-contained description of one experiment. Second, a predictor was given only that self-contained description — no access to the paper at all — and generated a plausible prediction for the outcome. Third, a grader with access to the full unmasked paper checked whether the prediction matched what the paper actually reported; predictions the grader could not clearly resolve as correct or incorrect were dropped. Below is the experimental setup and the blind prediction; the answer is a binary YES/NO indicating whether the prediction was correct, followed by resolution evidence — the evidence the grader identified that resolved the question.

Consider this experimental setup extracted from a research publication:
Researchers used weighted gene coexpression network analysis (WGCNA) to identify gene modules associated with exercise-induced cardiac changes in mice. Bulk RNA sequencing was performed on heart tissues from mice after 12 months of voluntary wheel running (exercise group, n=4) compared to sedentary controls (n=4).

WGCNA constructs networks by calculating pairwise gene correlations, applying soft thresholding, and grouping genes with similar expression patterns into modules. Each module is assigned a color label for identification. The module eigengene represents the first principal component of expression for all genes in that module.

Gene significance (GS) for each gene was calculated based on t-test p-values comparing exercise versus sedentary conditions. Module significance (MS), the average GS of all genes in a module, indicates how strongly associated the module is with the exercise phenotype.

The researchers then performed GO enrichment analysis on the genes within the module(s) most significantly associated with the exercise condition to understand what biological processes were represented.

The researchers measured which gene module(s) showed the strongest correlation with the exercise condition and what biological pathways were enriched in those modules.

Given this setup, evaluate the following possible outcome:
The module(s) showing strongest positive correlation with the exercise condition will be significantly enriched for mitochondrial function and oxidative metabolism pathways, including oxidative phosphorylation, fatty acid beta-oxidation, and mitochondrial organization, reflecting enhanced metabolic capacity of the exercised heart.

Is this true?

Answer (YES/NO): NO